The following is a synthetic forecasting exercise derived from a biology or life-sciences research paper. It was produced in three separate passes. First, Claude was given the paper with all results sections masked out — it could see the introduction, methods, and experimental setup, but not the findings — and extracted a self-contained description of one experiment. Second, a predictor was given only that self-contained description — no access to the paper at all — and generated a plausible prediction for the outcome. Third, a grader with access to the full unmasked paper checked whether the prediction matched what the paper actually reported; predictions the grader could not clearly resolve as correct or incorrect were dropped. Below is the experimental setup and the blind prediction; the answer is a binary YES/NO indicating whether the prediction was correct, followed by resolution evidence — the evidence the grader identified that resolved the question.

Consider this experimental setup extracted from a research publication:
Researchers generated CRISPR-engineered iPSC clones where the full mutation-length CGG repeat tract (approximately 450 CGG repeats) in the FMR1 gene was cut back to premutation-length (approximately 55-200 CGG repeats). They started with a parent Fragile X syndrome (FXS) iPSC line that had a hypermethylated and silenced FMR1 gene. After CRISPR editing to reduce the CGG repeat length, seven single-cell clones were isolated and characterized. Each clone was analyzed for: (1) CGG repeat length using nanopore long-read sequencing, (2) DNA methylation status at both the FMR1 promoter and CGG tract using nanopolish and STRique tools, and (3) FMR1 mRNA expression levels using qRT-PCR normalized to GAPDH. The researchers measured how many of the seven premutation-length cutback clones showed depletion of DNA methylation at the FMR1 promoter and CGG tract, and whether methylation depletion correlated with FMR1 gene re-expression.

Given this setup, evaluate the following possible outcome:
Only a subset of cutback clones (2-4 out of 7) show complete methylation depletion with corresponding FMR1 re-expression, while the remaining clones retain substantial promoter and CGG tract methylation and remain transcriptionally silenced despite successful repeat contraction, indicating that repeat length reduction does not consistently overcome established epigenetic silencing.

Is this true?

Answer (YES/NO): NO